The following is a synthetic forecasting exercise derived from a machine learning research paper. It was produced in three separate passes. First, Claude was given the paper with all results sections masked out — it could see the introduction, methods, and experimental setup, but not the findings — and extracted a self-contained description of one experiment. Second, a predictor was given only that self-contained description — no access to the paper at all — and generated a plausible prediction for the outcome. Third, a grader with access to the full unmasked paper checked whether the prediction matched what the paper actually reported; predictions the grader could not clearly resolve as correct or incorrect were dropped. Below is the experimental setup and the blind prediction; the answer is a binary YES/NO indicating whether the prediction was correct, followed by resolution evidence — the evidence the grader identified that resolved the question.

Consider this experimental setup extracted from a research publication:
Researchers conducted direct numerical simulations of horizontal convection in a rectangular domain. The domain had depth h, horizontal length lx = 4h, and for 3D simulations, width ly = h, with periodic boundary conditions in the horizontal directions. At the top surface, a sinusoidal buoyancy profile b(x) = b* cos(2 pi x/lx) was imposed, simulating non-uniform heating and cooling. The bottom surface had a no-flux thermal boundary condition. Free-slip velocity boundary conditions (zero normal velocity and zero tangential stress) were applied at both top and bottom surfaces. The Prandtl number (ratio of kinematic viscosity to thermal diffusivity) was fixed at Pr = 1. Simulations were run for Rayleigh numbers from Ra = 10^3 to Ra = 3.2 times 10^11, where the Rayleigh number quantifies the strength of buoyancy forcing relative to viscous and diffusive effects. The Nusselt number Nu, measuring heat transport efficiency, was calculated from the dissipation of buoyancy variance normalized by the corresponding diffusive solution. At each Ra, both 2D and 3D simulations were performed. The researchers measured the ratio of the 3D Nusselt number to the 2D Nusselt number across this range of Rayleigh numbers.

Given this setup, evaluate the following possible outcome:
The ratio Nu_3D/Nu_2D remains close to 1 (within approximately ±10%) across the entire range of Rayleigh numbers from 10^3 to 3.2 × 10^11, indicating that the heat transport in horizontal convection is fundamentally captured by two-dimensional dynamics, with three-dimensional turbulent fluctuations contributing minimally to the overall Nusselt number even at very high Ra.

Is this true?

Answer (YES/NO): NO